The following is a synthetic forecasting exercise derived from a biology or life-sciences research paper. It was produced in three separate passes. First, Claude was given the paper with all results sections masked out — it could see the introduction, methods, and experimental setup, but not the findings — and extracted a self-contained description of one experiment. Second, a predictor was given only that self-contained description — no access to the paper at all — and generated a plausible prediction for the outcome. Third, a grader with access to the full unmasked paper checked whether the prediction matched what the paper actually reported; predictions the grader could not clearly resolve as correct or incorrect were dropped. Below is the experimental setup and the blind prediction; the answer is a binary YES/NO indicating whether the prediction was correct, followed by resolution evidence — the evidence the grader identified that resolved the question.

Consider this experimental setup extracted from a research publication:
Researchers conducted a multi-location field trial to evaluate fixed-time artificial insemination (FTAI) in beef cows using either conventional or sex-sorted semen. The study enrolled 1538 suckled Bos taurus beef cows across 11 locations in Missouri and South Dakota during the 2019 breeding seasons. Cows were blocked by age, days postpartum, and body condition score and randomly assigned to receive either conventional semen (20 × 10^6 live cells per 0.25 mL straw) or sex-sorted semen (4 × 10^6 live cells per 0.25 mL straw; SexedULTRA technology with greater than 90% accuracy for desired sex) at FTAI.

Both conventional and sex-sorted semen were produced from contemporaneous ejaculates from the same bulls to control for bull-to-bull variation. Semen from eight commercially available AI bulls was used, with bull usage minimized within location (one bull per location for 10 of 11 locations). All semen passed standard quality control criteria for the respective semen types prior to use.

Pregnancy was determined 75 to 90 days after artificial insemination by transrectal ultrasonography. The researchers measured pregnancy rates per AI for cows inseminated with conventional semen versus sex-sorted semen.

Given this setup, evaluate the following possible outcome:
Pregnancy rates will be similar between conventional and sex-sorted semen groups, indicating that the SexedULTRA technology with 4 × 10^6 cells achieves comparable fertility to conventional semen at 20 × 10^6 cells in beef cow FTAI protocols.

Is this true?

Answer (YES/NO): NO